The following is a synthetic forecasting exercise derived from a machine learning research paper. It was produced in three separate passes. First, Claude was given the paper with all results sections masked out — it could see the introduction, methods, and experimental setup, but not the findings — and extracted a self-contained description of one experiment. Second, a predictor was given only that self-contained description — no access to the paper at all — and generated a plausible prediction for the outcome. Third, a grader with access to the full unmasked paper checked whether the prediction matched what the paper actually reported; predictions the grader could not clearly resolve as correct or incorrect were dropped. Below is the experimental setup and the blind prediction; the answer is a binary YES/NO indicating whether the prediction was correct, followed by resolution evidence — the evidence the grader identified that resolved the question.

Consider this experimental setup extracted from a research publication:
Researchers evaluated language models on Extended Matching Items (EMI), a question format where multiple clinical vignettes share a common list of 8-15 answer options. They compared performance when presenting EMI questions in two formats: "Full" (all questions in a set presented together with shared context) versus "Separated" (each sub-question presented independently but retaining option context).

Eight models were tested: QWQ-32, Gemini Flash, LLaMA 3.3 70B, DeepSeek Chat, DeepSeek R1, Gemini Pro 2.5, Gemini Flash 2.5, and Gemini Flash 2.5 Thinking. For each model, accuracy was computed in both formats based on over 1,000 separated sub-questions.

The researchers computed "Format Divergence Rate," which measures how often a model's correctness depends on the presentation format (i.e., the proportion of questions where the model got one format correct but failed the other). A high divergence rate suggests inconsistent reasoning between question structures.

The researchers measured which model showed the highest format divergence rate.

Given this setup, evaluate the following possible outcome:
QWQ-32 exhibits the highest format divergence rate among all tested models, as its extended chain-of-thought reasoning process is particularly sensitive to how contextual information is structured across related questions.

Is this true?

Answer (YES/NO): NO